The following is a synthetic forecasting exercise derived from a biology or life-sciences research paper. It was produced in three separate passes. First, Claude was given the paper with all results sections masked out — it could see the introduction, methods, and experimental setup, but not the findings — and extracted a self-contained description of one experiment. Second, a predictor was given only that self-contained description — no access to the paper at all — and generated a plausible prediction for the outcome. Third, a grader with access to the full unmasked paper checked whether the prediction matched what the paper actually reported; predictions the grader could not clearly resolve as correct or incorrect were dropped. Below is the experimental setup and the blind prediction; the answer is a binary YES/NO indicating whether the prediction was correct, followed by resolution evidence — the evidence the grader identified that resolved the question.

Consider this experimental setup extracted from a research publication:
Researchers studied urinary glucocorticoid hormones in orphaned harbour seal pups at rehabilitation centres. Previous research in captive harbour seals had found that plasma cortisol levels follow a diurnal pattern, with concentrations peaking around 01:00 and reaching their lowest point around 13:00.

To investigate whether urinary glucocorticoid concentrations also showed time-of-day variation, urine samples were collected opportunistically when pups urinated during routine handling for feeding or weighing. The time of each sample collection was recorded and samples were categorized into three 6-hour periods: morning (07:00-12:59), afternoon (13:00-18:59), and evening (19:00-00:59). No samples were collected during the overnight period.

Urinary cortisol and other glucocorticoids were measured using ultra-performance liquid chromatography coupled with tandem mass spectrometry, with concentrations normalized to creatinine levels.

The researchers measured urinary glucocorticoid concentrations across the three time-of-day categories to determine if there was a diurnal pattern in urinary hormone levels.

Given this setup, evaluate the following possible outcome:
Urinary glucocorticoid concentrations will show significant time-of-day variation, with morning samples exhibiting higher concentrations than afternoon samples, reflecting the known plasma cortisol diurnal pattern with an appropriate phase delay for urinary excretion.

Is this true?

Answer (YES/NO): NO